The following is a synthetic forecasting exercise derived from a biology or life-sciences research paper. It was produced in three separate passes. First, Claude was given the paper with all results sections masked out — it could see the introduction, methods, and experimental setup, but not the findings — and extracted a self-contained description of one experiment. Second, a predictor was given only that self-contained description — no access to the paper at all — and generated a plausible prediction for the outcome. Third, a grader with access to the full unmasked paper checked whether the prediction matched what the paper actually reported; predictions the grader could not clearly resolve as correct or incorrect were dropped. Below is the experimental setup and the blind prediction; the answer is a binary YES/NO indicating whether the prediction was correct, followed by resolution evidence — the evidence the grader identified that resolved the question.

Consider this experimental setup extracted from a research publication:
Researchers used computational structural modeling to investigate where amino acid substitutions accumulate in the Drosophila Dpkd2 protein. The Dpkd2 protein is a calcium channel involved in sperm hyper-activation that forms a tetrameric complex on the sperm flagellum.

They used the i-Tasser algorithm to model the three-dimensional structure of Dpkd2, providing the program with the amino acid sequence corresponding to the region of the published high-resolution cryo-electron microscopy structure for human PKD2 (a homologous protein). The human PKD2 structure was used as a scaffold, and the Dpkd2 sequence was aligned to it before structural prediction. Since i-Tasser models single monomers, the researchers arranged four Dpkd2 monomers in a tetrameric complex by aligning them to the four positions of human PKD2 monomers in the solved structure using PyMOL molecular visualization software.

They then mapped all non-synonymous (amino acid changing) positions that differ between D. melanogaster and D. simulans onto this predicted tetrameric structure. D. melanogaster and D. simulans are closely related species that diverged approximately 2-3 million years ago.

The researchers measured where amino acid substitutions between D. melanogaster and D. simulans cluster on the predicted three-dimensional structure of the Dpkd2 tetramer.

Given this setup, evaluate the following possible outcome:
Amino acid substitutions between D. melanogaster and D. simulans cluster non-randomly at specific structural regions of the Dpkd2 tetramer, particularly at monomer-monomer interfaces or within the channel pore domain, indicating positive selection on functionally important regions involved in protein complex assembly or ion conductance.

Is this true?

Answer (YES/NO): NO